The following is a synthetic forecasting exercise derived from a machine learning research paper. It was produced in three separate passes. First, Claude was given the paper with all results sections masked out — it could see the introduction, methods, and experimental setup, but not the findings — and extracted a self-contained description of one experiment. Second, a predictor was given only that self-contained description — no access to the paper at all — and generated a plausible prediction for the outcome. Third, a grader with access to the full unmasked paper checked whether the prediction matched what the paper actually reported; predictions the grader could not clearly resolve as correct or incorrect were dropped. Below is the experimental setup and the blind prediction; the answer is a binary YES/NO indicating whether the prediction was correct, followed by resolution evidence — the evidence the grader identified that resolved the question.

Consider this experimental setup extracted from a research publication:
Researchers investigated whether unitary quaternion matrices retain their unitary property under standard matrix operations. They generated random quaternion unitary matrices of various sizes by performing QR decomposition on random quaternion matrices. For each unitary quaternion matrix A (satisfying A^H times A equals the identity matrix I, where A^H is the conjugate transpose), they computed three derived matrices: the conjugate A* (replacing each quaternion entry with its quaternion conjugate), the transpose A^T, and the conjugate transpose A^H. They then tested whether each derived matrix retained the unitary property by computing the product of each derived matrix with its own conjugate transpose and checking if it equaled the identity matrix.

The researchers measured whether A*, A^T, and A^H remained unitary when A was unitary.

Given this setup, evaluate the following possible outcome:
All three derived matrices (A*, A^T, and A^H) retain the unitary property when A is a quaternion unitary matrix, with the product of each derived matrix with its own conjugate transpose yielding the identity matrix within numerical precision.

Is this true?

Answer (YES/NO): NO